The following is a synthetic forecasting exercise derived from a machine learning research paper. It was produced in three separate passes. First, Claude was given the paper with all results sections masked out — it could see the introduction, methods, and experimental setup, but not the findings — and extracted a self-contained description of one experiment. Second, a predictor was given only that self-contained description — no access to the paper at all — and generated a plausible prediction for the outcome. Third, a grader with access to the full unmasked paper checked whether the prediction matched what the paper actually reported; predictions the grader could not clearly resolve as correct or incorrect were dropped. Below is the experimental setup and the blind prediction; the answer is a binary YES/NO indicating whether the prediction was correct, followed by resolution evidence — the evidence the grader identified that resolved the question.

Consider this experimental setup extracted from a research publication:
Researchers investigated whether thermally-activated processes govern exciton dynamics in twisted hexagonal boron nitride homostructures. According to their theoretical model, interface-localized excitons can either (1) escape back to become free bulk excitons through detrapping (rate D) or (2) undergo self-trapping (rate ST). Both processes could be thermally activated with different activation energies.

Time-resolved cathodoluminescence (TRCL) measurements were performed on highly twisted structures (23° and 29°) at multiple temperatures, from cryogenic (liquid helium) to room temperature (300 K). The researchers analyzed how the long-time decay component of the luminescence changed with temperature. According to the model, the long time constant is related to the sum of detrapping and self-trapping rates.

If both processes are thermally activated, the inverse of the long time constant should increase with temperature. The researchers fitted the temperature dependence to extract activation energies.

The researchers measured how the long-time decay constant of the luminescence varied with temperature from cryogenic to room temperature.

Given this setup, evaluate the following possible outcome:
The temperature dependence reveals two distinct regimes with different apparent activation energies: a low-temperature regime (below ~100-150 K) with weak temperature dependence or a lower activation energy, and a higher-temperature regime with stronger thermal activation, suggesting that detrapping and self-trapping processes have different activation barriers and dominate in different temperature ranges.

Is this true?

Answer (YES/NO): NO